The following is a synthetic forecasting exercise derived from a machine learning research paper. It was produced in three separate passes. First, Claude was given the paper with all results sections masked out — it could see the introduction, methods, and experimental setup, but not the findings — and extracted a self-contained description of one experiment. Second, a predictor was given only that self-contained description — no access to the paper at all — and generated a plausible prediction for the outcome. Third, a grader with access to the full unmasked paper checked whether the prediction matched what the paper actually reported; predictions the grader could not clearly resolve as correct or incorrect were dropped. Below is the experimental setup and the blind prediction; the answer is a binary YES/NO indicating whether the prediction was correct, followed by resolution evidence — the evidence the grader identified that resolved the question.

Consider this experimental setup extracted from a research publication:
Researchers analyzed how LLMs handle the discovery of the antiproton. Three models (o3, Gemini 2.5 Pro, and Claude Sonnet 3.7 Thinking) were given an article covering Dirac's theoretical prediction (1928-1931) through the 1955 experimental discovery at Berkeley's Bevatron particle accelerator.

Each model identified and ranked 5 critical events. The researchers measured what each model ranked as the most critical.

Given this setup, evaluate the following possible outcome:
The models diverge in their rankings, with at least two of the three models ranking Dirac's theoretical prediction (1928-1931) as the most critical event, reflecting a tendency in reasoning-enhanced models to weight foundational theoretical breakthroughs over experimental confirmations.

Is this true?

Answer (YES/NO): NO